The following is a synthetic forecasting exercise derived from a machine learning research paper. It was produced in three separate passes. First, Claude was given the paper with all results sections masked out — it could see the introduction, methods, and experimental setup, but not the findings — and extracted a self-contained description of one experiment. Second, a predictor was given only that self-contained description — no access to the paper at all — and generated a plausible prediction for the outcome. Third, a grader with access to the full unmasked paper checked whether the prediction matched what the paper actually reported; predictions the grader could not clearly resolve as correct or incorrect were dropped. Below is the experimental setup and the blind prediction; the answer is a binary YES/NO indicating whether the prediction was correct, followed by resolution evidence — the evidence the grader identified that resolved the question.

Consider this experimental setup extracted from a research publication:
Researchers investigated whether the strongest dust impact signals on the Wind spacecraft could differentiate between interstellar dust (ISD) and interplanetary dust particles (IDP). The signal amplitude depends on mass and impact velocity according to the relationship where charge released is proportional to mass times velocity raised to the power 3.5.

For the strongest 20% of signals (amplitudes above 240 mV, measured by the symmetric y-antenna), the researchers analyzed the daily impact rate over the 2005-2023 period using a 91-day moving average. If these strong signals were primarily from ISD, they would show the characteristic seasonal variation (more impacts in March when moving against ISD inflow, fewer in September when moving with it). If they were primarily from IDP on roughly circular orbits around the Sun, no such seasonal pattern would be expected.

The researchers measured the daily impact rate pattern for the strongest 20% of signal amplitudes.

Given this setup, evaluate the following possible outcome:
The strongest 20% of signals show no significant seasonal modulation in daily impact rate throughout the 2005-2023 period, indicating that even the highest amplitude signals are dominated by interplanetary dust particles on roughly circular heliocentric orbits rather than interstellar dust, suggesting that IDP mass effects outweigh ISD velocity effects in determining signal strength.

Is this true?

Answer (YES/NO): YES